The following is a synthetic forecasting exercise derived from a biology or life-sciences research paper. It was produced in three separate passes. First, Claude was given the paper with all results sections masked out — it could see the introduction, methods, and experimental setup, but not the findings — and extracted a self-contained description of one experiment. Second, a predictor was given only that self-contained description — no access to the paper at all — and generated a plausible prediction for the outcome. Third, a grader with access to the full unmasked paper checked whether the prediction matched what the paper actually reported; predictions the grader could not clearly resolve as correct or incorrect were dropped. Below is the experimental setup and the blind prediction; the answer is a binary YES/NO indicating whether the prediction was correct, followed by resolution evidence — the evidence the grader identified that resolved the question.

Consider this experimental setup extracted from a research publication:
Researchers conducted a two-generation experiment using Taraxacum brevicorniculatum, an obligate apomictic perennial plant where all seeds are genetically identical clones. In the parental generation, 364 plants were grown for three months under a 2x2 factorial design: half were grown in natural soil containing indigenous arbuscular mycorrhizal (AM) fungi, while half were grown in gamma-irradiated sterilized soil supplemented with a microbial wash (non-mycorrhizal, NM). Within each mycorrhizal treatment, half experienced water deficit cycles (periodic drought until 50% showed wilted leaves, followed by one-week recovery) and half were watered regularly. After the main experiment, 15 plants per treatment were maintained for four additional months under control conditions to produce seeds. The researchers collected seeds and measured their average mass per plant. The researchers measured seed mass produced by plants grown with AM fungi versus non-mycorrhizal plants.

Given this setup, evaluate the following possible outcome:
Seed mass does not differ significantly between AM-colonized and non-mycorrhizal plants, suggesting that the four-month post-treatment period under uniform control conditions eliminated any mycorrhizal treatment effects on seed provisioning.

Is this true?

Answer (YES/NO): NO